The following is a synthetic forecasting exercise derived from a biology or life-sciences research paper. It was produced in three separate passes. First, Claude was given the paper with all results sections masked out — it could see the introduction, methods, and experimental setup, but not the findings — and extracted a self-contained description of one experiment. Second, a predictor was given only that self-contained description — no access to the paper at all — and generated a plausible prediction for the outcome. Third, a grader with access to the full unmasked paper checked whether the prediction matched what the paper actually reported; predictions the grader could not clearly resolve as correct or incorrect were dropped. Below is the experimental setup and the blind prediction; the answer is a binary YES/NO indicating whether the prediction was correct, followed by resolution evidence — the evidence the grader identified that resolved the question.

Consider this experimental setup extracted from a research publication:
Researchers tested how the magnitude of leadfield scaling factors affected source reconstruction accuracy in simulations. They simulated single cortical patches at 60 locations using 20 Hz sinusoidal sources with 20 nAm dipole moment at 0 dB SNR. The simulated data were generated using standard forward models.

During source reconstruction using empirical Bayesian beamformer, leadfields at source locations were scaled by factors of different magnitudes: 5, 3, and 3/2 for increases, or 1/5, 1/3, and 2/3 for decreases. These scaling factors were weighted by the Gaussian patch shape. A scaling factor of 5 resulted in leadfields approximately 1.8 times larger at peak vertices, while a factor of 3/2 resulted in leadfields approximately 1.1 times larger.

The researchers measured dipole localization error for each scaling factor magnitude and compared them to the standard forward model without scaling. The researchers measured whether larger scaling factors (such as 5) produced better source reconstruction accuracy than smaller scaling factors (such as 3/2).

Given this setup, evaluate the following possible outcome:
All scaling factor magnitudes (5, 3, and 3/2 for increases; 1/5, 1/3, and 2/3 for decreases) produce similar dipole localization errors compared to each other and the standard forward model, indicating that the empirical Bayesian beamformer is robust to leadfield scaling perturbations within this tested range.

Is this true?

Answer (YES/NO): NO